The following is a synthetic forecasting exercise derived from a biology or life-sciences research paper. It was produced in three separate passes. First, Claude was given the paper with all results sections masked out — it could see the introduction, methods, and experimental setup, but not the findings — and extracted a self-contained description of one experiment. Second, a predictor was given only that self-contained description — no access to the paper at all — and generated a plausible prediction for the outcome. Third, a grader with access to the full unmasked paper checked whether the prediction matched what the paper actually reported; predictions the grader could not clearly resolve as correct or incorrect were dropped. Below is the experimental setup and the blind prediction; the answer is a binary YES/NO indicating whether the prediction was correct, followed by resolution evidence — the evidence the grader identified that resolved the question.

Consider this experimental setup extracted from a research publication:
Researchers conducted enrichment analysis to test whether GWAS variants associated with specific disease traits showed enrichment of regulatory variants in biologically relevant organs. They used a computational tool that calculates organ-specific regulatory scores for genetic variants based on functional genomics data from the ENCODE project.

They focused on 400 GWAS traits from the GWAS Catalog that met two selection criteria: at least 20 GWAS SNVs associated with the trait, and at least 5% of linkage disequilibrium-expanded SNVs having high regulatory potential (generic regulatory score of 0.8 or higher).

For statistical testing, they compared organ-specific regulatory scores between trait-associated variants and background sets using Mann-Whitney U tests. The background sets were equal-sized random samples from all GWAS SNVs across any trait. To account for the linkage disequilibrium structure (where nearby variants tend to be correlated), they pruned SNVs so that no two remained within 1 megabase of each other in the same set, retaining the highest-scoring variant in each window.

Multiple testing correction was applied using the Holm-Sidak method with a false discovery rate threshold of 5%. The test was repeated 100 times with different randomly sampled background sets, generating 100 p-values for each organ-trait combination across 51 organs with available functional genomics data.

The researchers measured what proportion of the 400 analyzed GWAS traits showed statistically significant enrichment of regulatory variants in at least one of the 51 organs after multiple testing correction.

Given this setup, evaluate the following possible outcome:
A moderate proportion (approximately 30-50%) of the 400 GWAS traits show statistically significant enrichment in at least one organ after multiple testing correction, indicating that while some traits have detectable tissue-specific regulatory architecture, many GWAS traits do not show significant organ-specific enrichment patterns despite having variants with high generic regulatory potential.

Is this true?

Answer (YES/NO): YES